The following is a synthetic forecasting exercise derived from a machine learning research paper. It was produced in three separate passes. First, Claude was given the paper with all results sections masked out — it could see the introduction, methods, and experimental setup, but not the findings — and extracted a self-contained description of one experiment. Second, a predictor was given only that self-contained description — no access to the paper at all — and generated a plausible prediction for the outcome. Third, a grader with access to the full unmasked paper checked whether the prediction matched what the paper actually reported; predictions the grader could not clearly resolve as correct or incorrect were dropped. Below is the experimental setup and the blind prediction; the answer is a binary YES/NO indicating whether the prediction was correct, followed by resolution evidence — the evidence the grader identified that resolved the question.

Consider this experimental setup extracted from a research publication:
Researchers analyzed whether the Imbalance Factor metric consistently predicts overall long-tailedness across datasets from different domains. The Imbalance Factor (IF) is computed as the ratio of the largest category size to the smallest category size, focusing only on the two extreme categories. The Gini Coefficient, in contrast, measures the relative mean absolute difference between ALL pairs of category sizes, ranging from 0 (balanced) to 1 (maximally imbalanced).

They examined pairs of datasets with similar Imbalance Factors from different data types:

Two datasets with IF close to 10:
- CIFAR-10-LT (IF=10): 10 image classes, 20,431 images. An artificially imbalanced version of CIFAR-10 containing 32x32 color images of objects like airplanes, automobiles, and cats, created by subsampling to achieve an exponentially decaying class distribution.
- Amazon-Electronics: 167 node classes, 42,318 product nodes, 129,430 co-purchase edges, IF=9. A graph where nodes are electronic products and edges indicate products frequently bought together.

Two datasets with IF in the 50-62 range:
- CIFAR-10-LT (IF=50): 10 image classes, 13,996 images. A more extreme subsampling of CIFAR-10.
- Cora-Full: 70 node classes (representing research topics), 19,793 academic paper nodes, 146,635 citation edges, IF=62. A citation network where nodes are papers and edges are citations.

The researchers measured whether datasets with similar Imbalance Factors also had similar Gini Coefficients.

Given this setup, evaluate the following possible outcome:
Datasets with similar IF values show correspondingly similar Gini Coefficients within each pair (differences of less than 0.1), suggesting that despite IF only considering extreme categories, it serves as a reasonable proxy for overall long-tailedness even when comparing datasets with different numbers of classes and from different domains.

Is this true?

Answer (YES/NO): NO